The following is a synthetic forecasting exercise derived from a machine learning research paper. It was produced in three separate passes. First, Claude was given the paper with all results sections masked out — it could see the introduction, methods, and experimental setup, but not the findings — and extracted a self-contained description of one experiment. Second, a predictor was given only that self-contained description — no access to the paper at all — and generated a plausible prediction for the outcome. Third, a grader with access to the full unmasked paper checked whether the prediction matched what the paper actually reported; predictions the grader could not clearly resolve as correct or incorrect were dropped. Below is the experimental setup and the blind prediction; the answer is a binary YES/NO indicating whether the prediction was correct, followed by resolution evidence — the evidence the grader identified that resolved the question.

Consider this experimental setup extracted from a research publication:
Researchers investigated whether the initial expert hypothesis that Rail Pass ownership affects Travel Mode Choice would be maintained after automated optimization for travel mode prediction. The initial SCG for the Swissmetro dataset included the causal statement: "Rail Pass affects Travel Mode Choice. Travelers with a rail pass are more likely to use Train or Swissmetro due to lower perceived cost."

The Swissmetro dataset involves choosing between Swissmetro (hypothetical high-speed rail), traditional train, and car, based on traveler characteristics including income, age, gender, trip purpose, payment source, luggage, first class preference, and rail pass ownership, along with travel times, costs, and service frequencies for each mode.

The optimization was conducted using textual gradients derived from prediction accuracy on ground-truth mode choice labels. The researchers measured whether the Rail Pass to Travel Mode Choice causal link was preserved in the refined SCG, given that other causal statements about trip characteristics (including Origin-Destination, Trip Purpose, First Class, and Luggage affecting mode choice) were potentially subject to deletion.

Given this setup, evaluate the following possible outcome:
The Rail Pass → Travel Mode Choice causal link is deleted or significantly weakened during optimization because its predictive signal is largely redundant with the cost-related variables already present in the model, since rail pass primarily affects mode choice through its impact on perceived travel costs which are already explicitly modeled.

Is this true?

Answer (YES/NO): NO